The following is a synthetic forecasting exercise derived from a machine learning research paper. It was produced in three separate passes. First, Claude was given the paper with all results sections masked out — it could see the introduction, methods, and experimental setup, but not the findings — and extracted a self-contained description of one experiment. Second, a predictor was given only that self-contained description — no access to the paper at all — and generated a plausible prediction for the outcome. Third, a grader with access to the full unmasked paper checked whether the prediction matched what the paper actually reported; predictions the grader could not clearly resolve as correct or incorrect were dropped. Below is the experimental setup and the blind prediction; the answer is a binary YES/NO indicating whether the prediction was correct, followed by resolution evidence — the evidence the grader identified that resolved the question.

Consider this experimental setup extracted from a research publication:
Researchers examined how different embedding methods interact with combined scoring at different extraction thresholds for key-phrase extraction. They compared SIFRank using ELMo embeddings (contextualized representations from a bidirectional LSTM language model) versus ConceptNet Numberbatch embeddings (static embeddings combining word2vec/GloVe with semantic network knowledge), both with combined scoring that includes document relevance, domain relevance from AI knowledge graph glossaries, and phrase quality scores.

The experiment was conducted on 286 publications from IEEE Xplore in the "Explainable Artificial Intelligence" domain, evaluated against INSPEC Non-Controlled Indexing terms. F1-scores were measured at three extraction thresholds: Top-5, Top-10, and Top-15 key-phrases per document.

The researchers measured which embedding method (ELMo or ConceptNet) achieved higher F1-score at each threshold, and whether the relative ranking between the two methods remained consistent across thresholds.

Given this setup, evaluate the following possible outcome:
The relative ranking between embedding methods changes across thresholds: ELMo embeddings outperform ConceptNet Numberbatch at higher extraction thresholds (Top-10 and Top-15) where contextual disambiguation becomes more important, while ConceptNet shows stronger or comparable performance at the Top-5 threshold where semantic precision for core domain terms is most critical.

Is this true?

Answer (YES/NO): YES